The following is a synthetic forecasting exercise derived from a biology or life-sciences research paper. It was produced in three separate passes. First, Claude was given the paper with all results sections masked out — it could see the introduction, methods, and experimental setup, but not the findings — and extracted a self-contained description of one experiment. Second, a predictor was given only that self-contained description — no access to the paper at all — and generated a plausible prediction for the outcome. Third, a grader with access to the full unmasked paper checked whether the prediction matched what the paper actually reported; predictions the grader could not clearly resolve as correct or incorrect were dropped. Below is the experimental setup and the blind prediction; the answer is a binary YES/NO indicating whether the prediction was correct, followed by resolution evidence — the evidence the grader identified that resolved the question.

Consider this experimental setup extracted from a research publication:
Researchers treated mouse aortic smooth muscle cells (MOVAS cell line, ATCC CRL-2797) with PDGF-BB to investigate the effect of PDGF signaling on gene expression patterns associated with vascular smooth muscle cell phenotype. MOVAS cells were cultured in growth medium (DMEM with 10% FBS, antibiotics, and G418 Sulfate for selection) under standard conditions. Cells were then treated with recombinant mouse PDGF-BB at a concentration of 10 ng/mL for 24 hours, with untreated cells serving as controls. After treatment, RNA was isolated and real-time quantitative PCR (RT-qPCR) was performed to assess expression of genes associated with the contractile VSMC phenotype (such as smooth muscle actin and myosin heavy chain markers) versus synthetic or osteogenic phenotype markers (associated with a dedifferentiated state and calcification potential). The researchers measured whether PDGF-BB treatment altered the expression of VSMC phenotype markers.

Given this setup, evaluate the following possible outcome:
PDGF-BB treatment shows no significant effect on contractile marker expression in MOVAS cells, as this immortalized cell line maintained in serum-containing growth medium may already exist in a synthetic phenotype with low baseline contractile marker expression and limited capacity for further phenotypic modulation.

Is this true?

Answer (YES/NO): NO